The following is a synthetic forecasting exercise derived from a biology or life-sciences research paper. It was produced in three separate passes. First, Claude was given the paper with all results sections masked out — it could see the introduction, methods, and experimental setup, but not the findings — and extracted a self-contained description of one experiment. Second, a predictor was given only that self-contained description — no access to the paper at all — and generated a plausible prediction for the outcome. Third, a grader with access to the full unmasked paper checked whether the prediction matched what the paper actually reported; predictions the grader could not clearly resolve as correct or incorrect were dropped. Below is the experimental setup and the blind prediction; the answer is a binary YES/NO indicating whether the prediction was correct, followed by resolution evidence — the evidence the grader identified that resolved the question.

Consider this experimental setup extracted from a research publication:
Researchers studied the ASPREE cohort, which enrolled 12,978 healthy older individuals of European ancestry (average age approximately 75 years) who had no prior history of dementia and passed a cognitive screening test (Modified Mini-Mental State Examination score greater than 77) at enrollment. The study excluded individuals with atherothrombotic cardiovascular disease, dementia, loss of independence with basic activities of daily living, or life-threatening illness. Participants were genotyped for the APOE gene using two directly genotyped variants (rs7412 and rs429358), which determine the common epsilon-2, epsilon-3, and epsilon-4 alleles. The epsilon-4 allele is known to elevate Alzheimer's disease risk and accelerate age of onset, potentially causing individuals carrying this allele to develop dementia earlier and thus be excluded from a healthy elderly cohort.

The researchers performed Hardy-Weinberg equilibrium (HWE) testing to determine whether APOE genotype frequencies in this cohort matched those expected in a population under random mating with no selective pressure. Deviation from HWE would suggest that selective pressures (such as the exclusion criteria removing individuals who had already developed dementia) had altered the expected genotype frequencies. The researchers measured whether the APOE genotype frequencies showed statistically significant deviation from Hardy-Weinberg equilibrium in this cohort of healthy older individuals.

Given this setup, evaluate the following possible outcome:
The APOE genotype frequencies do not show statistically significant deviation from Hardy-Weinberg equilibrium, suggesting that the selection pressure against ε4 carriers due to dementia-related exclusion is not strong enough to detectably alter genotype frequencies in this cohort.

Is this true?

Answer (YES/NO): NO